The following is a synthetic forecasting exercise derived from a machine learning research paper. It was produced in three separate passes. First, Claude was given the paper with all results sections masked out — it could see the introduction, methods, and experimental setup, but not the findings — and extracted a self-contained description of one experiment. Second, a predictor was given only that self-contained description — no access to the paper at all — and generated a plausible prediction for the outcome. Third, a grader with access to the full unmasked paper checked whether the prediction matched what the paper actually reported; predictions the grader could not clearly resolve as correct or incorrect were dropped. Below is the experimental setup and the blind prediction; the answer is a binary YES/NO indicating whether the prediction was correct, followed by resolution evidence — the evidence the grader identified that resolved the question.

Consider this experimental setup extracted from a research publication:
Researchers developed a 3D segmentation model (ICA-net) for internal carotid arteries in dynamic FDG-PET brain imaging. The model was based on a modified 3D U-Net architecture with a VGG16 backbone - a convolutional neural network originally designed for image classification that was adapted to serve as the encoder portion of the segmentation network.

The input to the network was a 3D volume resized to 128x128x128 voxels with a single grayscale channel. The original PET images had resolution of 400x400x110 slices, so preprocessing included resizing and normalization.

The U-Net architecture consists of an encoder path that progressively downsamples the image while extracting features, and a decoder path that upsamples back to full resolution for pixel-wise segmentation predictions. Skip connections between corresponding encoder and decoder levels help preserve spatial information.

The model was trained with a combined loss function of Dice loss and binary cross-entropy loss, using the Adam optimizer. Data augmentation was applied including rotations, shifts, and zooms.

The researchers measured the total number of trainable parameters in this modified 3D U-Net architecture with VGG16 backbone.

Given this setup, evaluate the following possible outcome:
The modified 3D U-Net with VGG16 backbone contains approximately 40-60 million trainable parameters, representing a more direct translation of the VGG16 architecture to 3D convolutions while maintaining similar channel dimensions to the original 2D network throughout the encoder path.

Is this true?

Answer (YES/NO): NO